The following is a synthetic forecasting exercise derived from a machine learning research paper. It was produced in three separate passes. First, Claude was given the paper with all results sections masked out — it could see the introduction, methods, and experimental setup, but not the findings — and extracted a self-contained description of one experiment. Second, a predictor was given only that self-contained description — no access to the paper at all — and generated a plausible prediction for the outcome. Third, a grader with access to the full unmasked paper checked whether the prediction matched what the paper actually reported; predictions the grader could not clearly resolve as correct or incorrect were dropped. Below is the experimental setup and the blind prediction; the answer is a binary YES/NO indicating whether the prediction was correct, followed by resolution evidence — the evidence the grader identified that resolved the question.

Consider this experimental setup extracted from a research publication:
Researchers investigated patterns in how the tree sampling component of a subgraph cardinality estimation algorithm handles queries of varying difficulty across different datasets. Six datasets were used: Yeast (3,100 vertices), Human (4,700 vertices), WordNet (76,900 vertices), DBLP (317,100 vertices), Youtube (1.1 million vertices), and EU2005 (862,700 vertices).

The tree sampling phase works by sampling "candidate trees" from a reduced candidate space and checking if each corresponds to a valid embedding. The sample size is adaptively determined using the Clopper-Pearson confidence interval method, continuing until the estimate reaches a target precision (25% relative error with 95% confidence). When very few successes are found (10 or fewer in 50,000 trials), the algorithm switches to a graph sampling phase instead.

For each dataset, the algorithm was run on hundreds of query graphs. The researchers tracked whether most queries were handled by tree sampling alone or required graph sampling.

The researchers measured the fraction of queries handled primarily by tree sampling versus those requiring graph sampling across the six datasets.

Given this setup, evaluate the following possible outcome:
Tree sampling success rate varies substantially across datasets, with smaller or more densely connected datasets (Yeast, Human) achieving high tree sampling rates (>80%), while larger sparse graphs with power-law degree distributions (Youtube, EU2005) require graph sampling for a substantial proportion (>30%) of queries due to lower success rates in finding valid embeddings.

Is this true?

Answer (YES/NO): NO